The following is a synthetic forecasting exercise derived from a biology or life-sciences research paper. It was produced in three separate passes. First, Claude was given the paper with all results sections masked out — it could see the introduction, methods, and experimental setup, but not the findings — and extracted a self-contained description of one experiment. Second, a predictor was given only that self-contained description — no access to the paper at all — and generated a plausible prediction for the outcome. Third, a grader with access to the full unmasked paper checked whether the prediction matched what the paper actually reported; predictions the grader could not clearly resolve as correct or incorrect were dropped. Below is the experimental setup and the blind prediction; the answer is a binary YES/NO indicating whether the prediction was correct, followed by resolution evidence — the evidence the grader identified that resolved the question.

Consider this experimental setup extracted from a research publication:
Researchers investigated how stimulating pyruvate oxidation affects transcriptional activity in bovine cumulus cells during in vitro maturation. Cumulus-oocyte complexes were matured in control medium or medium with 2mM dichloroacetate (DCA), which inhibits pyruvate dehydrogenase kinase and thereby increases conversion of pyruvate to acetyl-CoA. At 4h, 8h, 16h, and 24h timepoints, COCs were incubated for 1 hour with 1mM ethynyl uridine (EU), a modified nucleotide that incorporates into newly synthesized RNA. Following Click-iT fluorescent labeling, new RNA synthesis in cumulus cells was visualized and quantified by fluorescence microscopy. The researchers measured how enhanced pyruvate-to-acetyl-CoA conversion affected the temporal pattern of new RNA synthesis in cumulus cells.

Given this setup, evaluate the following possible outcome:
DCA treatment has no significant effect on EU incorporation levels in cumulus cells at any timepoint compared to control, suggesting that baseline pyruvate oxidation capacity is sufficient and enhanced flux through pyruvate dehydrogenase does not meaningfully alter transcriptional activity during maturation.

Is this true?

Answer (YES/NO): NO